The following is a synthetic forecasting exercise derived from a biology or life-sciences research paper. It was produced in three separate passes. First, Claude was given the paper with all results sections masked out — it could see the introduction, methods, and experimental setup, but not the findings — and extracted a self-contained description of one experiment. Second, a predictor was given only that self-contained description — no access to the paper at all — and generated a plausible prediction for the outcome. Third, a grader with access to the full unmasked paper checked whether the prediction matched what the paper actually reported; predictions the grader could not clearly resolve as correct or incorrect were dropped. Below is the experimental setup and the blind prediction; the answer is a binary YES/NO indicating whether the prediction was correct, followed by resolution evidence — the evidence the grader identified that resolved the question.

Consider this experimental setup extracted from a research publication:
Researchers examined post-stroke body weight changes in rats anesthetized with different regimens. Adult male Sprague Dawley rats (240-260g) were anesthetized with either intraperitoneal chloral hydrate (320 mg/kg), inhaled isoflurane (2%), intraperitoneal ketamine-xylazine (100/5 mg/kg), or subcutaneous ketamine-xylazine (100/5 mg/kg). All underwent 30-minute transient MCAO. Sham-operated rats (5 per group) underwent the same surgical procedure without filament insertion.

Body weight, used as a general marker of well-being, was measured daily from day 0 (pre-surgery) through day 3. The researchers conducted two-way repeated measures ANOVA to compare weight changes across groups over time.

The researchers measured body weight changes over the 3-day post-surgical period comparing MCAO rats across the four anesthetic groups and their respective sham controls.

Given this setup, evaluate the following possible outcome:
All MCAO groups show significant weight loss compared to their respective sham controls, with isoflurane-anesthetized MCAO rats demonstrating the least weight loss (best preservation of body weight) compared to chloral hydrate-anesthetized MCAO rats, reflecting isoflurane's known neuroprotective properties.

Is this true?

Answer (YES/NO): NO